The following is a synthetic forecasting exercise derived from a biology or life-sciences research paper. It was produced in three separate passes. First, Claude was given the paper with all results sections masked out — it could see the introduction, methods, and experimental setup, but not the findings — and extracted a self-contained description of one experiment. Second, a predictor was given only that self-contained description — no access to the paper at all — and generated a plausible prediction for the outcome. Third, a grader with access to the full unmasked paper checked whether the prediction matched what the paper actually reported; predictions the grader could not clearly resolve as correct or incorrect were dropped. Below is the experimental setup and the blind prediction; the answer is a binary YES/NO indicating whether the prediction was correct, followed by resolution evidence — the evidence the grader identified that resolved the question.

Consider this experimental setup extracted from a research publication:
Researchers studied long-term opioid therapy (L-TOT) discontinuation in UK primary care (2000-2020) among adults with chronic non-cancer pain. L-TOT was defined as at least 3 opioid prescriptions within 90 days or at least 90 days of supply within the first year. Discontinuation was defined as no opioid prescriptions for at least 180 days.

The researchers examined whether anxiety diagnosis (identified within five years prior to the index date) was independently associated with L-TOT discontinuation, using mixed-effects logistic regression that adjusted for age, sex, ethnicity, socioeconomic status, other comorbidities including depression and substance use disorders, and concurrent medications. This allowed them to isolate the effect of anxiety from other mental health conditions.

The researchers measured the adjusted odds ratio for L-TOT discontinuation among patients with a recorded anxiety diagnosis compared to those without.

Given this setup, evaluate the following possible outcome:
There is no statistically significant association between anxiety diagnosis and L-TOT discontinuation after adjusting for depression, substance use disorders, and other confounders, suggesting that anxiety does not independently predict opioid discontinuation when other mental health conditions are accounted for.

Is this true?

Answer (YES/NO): NO